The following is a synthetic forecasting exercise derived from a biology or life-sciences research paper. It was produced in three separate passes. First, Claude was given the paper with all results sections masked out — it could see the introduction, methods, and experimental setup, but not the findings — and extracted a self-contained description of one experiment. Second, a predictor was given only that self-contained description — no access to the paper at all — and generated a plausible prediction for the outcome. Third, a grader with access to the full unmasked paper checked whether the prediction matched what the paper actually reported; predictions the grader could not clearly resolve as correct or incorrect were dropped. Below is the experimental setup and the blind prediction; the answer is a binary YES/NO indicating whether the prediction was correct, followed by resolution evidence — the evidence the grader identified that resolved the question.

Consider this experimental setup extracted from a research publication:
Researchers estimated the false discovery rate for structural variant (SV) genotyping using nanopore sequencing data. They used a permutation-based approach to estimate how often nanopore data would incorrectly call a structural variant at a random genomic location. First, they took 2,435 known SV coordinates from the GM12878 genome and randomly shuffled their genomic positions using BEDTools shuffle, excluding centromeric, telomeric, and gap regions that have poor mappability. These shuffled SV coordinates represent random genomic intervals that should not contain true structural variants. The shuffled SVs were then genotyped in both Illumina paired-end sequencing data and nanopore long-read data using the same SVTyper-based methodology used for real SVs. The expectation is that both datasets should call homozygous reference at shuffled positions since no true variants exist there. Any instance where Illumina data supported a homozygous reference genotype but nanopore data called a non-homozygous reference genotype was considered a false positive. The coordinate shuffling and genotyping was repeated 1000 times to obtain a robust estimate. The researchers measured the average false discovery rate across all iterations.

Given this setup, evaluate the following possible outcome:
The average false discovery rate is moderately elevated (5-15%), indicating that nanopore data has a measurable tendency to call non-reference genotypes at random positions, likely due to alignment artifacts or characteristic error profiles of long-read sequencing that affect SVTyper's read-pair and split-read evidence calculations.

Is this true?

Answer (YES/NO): YES